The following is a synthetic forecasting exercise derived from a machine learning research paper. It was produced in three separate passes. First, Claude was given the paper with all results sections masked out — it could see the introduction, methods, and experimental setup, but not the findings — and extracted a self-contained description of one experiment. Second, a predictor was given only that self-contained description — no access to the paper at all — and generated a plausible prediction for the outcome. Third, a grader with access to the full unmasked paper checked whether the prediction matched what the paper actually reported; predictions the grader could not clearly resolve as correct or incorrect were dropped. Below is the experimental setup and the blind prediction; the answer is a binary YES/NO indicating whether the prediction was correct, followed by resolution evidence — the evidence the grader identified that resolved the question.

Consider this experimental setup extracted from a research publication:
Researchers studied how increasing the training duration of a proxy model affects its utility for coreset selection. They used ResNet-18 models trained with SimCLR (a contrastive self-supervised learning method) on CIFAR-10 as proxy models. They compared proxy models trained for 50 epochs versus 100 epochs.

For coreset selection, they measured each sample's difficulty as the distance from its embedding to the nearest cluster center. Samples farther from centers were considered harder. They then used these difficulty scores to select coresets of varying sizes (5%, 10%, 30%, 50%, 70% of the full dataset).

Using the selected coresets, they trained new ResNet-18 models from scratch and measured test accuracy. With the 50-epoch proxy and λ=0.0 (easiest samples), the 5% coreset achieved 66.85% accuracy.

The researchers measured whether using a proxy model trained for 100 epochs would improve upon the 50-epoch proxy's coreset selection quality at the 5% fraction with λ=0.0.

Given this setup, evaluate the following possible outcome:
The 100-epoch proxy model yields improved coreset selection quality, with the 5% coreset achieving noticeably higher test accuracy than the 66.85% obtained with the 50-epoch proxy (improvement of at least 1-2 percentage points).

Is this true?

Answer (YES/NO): NO